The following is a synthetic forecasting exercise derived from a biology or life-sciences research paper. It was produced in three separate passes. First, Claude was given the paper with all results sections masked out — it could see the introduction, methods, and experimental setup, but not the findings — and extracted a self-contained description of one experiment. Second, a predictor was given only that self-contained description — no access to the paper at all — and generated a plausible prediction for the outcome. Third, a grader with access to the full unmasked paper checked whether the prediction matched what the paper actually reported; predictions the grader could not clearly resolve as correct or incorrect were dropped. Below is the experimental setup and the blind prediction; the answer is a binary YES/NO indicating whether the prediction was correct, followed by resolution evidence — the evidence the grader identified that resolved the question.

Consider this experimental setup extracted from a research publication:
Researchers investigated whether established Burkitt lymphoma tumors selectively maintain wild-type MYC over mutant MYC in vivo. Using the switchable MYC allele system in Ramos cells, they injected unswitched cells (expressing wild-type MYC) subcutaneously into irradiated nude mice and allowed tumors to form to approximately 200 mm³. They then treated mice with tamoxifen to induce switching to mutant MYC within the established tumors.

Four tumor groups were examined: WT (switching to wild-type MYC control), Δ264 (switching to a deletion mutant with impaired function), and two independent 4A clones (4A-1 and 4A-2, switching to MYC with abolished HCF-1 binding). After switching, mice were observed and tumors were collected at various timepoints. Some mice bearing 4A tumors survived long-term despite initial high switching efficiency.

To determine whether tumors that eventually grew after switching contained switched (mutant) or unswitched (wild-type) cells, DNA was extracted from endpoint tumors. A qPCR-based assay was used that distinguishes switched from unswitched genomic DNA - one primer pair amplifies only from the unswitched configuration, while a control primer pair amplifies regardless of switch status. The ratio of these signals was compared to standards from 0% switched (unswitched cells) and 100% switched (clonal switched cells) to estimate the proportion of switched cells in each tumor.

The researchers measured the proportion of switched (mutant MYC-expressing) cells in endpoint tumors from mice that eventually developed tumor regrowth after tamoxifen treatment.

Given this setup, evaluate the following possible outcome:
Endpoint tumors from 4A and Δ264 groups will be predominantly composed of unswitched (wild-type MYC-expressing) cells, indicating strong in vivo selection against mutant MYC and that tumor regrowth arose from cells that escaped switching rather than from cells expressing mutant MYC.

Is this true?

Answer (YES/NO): YES